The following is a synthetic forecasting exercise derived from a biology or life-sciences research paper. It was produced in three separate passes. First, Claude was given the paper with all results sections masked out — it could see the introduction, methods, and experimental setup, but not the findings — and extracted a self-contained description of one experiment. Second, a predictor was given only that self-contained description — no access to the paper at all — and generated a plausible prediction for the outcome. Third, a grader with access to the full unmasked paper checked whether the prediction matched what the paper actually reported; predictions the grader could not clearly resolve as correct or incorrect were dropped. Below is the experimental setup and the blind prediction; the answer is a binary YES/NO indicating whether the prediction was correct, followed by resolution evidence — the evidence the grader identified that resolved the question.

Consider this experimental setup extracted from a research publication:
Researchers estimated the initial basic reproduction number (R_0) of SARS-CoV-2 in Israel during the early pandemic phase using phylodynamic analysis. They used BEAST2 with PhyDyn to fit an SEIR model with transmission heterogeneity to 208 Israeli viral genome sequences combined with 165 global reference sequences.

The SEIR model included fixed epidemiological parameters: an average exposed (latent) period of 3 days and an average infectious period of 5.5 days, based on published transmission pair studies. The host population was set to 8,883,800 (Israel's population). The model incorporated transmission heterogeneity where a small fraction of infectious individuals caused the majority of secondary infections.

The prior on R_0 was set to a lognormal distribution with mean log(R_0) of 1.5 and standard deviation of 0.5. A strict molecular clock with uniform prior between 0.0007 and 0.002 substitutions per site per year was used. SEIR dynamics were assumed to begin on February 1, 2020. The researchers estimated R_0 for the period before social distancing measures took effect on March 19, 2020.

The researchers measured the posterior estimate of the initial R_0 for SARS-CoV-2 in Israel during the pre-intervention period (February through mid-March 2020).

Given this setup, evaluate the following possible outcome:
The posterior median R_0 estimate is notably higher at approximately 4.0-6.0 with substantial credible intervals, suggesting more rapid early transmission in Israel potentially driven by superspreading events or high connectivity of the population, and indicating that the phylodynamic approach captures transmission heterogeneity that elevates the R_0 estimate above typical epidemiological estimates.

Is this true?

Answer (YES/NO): NO